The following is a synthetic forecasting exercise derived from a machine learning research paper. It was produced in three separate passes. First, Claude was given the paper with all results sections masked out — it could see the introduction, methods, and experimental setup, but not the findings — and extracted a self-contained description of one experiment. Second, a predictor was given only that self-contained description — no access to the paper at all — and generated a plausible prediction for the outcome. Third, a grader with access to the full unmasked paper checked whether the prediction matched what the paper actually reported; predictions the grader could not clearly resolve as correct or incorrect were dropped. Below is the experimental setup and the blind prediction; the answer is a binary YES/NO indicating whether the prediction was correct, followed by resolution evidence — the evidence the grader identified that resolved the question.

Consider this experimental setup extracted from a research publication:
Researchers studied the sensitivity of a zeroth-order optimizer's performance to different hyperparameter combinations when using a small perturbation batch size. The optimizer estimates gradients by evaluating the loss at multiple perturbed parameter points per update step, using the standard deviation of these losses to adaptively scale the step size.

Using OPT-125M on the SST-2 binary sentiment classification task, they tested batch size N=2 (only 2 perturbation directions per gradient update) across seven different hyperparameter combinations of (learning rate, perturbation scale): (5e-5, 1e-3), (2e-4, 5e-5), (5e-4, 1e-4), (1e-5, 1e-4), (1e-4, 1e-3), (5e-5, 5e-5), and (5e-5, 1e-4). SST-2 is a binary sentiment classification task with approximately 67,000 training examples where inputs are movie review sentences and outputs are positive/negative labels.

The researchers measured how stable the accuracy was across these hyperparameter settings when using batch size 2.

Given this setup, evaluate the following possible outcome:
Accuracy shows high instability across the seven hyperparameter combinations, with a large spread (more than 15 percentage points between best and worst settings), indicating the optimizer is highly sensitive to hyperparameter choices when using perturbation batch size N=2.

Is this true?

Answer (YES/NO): YES